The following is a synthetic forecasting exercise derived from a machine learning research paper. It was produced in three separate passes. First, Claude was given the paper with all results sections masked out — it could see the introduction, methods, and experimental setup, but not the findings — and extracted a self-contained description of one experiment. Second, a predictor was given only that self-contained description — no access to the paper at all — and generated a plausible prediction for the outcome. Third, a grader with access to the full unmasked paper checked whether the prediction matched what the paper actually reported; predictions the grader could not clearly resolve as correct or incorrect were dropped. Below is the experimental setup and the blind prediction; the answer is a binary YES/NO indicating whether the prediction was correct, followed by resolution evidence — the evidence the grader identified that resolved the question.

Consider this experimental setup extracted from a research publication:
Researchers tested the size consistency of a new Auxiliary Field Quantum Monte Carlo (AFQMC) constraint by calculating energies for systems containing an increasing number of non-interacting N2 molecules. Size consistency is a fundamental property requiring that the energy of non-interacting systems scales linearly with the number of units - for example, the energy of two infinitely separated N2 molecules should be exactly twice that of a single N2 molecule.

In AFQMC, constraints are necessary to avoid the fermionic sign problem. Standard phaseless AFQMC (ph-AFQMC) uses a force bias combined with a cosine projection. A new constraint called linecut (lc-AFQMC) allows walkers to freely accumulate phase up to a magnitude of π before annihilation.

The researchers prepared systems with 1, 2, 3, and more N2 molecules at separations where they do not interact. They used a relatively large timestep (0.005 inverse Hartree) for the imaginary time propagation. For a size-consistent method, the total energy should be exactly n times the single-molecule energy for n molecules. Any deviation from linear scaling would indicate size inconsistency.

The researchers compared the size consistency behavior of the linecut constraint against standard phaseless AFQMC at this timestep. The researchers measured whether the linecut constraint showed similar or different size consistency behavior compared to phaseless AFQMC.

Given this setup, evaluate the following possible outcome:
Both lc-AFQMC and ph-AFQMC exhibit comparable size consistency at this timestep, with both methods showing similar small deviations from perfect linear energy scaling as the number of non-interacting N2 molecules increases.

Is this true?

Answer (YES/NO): NO